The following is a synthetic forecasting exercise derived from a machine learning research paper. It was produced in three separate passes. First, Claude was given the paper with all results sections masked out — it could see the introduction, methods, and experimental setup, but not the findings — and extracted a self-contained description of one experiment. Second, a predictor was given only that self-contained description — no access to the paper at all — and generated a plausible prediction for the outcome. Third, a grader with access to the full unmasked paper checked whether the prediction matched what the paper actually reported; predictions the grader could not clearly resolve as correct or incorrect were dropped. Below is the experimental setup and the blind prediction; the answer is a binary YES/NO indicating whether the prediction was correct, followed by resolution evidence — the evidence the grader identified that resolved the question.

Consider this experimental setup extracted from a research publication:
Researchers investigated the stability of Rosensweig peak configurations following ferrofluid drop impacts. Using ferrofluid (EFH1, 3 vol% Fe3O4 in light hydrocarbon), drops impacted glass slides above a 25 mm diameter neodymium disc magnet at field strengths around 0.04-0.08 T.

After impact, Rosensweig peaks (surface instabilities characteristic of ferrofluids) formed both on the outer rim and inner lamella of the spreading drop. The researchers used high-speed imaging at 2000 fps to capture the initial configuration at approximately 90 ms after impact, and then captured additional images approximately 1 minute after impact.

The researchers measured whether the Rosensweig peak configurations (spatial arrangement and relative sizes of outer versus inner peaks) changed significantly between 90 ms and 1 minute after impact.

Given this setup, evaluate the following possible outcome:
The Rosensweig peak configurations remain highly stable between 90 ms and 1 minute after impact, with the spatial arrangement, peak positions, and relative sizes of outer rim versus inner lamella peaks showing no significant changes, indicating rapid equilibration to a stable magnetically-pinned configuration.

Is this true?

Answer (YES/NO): NO